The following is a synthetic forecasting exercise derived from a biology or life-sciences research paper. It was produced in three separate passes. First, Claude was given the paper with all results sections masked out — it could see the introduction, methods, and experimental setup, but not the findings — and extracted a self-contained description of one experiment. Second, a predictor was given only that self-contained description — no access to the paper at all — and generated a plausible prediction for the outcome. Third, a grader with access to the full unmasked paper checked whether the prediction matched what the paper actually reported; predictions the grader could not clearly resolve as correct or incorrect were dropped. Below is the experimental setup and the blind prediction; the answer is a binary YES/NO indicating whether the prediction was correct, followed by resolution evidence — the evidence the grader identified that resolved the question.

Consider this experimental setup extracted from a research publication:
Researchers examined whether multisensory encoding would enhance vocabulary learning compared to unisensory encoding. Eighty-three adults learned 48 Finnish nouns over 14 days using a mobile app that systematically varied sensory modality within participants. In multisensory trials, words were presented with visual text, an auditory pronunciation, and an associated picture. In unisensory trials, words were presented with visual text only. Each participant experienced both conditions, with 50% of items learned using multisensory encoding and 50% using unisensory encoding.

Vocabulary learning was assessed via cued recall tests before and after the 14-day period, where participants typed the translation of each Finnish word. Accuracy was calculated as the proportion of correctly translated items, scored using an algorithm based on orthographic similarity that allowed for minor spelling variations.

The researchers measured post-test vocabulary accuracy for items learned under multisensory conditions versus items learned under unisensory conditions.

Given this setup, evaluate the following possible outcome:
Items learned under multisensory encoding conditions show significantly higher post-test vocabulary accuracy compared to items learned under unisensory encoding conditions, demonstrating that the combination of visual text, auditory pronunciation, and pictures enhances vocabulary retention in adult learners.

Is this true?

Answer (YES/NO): NO